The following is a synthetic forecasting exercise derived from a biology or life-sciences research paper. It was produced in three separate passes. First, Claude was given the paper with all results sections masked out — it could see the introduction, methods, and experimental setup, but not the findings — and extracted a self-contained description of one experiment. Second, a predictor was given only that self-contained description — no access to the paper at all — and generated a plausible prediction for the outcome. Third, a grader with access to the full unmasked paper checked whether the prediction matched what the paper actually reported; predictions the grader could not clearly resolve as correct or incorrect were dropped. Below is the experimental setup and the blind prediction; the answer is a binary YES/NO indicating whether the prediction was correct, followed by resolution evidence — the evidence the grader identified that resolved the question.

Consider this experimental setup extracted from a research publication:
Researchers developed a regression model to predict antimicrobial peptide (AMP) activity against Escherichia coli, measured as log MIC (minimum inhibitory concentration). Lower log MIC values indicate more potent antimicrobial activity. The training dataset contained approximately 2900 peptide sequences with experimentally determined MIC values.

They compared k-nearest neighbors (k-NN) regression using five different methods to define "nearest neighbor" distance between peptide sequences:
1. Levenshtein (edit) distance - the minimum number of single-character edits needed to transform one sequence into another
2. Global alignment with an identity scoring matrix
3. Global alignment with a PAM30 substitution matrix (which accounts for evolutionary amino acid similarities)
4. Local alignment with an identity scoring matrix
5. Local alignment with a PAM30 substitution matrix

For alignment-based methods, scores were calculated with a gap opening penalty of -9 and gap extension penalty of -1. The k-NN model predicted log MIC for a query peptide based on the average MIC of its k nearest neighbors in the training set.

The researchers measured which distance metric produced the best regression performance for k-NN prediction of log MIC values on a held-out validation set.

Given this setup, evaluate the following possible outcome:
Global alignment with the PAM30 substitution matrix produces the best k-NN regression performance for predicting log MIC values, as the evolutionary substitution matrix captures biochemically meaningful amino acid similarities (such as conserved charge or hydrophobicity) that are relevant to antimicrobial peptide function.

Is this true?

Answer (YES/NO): NO